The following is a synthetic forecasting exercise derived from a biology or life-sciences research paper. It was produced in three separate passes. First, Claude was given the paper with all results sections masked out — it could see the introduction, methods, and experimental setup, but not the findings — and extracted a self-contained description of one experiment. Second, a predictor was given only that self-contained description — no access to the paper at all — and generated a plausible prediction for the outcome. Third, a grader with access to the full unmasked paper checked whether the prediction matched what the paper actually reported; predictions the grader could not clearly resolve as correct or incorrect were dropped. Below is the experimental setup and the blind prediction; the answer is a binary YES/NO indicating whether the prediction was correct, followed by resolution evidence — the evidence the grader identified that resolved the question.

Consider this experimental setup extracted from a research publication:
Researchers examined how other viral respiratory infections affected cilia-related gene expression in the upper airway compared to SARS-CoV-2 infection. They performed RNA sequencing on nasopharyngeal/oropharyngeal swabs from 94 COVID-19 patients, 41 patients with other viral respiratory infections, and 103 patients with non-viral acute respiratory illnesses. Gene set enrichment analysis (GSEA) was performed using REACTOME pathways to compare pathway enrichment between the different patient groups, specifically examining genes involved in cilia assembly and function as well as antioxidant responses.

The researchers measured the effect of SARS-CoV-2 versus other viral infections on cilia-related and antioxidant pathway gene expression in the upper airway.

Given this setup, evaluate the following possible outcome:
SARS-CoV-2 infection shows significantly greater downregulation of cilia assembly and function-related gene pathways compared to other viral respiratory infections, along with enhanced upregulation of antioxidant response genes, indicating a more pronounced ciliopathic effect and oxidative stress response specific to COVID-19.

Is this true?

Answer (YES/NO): NO